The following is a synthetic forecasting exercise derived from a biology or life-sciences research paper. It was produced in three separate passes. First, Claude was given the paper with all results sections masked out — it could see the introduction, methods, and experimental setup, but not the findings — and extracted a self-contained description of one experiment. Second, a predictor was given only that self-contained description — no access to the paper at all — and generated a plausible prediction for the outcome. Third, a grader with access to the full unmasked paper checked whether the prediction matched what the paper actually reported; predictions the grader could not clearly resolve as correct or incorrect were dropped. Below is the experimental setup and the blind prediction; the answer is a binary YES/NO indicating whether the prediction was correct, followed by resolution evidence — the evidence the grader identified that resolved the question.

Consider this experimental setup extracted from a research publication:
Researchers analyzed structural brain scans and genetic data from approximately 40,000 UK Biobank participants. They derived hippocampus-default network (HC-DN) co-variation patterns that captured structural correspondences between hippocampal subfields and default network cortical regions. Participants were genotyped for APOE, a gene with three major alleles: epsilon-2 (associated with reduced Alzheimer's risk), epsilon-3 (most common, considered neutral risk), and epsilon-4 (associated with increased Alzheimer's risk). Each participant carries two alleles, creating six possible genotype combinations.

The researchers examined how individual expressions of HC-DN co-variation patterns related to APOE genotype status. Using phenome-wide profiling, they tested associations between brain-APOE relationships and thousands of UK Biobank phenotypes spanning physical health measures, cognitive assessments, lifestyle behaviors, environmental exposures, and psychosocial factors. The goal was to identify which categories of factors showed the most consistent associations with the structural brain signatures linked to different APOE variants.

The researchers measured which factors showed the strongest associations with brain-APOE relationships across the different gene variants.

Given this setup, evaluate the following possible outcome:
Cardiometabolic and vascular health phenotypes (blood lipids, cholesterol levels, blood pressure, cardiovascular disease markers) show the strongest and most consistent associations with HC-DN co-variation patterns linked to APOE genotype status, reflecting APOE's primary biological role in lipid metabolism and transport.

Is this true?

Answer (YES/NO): NO